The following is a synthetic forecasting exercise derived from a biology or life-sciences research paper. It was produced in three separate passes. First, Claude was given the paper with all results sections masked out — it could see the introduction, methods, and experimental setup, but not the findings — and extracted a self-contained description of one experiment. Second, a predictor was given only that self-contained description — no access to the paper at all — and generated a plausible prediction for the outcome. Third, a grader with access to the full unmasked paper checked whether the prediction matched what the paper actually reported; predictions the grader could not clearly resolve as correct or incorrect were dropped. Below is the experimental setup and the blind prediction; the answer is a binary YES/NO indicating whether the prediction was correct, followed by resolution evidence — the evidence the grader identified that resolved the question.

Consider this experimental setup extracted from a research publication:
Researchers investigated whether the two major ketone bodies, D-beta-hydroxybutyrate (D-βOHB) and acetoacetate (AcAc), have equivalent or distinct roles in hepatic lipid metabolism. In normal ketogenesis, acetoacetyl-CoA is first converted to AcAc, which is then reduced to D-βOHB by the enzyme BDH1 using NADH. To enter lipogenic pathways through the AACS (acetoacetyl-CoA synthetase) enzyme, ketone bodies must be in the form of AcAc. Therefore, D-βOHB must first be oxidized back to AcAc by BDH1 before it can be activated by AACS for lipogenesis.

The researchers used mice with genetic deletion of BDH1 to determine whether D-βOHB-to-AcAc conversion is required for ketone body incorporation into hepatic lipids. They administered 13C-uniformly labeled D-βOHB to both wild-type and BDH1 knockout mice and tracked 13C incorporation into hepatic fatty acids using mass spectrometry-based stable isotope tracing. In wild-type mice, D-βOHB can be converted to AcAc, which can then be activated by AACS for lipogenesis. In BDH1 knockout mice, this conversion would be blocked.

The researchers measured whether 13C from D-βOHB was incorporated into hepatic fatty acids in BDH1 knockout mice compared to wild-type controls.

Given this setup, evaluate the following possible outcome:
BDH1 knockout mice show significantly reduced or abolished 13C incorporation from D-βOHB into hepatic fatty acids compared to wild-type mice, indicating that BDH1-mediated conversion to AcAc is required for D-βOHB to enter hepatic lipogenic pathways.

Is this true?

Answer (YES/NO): NO